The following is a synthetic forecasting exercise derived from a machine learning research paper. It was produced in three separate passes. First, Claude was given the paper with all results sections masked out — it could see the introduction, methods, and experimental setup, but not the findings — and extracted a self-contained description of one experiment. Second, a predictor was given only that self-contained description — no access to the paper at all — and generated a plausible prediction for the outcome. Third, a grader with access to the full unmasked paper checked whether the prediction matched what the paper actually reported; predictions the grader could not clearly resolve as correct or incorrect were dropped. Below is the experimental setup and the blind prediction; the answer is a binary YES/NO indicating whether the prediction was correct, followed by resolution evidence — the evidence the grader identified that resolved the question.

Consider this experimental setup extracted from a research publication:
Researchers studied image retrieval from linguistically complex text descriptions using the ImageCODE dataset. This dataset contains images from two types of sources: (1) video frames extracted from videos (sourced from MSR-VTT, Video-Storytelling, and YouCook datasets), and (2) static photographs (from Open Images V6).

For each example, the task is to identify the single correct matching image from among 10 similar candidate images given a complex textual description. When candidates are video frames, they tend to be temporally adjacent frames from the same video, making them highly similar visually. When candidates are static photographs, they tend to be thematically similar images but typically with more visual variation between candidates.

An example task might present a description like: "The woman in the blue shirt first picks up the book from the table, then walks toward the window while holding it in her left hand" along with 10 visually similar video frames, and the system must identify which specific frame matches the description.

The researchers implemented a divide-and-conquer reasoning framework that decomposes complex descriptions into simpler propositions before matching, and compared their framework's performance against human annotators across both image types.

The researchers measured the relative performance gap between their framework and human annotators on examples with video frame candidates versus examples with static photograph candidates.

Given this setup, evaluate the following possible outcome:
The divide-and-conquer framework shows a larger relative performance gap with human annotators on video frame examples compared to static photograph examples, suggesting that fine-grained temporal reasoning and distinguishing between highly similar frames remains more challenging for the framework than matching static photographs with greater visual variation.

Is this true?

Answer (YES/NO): YES